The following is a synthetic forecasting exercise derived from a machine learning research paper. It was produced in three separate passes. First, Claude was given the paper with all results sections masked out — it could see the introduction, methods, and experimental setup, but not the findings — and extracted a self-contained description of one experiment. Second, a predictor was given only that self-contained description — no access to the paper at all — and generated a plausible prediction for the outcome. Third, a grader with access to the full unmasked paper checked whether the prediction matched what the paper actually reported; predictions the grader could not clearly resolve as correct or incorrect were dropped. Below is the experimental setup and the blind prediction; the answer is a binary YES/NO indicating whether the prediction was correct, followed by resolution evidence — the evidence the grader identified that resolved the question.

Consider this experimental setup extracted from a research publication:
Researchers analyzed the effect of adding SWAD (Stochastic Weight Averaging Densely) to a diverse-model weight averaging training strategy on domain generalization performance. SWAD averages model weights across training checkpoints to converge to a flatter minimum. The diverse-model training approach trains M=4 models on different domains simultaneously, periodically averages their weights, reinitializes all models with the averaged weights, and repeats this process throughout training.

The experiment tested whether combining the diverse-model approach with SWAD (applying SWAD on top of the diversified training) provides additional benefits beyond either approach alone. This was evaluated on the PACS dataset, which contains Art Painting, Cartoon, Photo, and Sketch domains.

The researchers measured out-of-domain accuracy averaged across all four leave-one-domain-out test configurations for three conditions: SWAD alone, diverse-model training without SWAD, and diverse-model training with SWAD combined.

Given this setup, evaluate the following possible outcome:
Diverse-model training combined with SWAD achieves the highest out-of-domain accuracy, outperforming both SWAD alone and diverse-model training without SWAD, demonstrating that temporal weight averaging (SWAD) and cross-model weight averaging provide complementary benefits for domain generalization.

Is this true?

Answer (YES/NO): YES